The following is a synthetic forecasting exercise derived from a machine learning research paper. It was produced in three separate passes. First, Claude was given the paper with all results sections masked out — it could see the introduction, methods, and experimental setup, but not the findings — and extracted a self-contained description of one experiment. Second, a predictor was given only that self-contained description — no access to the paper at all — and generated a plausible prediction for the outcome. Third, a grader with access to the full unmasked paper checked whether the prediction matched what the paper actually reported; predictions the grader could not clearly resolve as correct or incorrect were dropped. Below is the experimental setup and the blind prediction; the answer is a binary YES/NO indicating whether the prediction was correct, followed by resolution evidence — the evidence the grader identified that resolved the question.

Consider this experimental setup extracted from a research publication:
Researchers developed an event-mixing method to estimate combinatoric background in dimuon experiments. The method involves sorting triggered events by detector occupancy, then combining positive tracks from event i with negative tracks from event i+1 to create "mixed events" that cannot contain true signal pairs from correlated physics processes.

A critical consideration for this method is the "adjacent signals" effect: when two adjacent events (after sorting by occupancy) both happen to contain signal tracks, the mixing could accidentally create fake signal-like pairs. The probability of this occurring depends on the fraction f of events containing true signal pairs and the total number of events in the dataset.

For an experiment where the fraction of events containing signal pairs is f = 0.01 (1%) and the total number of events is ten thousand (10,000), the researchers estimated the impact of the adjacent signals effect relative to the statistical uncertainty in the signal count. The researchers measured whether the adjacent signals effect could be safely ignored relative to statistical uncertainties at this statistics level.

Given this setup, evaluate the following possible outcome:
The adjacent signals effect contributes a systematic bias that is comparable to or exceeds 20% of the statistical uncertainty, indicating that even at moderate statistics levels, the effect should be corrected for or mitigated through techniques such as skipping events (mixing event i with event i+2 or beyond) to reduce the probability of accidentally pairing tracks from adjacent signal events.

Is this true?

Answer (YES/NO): NO